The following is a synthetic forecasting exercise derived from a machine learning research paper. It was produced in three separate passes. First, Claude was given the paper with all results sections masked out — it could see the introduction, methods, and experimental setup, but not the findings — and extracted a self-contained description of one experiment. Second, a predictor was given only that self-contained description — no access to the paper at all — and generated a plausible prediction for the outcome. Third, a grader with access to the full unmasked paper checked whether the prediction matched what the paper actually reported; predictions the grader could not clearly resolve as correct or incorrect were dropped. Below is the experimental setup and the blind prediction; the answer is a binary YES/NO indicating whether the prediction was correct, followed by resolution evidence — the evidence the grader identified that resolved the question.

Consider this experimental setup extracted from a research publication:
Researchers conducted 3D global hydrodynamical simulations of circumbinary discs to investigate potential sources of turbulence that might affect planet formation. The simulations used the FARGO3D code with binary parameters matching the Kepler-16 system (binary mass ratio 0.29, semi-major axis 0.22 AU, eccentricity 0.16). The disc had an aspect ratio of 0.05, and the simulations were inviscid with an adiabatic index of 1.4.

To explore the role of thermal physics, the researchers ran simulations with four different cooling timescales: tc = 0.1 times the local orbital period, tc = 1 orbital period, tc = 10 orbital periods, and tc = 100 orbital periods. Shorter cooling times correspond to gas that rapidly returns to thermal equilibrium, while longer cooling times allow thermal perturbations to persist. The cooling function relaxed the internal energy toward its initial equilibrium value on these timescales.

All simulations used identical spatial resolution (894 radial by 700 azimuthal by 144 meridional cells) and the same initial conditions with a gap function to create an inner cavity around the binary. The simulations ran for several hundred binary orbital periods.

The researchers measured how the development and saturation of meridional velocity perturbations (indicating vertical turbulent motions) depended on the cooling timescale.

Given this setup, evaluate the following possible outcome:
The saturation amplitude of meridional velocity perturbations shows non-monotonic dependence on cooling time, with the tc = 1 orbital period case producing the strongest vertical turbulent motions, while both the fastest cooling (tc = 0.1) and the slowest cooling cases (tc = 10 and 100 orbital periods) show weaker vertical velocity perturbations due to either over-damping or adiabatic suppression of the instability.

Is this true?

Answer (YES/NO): NO